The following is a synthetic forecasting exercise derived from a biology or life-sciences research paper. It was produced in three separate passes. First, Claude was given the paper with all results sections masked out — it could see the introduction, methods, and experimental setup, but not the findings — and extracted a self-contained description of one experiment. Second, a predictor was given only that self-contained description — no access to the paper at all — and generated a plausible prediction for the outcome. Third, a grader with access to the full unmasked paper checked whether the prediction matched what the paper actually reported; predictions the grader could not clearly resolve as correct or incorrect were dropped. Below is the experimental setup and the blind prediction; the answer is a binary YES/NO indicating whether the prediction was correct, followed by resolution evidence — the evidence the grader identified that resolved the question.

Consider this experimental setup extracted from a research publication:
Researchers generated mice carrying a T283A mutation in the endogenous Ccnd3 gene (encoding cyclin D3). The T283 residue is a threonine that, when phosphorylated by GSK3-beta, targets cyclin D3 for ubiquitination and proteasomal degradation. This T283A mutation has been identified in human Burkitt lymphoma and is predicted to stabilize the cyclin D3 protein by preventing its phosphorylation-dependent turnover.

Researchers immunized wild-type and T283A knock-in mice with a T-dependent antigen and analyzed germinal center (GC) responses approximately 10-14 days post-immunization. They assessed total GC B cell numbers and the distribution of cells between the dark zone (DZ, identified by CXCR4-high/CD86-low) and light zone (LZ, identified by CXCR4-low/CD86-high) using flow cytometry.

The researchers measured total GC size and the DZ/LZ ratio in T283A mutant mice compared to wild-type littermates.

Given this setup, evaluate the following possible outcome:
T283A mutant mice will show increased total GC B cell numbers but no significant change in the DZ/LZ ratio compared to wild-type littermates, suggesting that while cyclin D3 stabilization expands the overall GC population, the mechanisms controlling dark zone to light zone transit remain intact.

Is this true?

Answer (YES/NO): NO